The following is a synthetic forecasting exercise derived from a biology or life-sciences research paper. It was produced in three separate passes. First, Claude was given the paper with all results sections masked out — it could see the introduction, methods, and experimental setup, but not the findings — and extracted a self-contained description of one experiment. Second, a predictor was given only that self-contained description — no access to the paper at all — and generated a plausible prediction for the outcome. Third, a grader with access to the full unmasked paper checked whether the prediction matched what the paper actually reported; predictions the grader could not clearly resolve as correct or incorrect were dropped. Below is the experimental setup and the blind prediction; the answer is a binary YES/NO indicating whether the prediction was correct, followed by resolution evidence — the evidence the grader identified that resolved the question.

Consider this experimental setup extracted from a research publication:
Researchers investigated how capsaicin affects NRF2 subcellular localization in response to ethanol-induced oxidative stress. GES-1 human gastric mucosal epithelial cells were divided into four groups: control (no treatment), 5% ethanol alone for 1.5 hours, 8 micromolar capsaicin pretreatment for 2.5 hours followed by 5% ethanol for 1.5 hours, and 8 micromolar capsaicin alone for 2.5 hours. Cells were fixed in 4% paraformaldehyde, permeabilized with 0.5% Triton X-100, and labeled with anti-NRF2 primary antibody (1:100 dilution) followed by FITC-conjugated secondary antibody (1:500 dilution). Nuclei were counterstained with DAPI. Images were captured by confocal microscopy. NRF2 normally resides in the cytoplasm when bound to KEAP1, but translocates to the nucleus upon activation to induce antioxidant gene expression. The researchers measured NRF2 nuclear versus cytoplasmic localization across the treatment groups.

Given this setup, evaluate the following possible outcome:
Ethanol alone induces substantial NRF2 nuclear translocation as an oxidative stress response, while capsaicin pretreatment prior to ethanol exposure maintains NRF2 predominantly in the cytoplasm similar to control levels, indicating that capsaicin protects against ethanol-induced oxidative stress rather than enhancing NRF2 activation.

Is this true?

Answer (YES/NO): NO